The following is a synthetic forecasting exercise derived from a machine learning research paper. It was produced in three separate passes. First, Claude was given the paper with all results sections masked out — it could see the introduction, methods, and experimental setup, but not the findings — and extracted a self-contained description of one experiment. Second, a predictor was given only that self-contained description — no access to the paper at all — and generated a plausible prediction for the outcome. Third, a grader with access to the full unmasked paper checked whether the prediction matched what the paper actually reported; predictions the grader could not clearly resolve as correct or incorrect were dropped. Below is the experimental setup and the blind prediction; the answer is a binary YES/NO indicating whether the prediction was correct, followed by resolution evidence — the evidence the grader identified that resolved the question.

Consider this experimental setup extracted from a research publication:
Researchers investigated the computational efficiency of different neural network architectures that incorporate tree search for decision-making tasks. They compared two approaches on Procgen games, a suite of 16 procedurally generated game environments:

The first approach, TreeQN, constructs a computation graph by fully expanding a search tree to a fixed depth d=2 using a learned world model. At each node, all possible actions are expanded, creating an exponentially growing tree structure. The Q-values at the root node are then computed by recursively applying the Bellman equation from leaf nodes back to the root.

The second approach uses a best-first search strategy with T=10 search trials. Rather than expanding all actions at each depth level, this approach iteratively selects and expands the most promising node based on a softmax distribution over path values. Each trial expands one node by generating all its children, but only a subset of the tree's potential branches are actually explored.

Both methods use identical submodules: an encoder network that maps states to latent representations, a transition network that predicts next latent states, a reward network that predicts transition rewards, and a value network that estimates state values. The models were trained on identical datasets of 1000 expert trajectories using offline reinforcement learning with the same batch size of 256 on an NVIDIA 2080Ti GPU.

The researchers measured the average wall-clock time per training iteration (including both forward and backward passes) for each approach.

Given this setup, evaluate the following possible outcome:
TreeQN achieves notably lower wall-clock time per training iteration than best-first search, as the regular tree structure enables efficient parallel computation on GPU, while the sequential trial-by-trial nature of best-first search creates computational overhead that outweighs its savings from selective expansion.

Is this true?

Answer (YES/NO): NO